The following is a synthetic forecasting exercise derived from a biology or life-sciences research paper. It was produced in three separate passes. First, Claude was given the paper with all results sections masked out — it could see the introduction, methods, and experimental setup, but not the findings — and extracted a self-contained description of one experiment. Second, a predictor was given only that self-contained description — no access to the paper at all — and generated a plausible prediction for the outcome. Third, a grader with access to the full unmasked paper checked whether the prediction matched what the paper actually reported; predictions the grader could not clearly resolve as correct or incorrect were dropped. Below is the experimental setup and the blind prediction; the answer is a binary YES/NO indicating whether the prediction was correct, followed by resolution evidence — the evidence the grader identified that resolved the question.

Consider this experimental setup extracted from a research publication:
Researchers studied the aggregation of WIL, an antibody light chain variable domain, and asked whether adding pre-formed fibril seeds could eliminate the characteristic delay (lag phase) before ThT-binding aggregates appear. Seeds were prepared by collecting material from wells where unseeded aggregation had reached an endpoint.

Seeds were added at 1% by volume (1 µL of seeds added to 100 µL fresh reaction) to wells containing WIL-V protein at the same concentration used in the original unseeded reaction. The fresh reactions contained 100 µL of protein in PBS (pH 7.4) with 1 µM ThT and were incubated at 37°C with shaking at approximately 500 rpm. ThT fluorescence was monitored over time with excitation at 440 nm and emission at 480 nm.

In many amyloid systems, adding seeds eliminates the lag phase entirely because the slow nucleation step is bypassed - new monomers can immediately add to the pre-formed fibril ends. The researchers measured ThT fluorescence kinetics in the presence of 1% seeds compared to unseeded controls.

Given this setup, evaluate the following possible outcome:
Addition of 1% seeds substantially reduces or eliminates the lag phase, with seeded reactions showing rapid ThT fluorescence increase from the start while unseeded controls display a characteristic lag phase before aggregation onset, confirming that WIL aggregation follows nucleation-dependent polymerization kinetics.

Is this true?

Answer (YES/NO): NO